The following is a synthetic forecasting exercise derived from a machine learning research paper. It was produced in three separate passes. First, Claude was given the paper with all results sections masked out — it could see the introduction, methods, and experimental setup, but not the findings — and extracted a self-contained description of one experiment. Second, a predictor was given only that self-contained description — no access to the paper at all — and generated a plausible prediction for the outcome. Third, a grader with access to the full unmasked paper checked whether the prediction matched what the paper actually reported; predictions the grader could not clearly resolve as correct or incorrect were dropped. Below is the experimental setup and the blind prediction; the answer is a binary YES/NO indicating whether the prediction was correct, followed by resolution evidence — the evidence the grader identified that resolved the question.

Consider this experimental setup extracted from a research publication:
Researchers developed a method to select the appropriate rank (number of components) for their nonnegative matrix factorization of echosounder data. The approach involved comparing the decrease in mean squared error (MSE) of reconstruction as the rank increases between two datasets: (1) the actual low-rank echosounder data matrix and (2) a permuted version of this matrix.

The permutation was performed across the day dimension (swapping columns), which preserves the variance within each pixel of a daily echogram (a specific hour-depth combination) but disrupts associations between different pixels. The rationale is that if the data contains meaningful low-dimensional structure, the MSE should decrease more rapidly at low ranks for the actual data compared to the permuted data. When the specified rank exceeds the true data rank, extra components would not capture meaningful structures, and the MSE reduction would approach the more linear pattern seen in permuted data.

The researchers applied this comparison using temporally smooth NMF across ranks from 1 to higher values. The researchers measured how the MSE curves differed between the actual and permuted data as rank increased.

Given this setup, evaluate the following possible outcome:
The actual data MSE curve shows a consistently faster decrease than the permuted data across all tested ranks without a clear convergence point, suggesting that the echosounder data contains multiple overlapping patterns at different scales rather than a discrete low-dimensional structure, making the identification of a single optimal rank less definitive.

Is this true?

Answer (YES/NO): NO